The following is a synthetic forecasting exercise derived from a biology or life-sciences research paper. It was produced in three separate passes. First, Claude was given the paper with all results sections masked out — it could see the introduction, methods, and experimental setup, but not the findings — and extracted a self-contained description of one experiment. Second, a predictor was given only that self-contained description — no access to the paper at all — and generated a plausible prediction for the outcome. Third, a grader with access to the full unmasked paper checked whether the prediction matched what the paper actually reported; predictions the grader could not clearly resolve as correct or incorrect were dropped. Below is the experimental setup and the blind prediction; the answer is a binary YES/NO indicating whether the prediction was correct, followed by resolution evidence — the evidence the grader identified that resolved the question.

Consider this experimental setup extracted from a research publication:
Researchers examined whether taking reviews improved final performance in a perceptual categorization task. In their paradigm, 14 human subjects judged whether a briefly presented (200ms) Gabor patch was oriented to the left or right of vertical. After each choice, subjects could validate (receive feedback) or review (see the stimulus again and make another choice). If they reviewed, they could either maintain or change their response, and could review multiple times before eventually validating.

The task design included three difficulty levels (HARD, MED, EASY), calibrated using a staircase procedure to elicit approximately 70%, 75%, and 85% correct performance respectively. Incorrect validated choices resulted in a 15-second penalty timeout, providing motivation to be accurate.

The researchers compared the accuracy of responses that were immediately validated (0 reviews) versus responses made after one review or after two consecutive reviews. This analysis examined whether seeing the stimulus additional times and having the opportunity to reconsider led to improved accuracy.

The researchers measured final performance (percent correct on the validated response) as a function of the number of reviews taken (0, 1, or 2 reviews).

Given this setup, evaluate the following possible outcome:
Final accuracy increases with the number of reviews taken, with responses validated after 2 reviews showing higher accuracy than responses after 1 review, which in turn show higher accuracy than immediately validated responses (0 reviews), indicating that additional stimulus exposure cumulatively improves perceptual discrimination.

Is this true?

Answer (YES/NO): NO